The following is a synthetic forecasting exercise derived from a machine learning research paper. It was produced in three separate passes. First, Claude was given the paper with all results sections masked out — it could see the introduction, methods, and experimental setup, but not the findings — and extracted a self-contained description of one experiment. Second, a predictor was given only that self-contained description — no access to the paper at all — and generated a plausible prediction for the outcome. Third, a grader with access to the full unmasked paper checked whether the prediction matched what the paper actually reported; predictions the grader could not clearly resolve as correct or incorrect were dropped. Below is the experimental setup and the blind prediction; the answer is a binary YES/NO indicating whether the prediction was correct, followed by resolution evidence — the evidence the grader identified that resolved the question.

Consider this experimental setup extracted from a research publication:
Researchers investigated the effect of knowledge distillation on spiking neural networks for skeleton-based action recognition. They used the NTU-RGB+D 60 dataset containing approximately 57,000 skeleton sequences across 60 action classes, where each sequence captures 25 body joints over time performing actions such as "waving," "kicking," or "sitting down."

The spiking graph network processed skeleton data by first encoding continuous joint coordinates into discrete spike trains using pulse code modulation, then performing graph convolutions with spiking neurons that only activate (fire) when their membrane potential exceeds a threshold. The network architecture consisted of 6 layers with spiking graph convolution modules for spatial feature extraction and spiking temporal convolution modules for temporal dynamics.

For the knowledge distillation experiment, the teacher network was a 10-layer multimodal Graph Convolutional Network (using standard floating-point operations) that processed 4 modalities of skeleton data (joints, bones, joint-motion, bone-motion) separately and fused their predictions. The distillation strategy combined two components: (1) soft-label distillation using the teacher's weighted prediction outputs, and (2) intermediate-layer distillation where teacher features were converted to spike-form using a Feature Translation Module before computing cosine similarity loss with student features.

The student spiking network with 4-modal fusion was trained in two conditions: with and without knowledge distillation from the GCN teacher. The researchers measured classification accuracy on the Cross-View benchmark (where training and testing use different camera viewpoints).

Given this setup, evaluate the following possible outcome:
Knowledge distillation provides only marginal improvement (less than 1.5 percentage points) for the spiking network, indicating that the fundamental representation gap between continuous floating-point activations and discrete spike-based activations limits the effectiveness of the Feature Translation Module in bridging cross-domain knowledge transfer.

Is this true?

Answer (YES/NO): NO